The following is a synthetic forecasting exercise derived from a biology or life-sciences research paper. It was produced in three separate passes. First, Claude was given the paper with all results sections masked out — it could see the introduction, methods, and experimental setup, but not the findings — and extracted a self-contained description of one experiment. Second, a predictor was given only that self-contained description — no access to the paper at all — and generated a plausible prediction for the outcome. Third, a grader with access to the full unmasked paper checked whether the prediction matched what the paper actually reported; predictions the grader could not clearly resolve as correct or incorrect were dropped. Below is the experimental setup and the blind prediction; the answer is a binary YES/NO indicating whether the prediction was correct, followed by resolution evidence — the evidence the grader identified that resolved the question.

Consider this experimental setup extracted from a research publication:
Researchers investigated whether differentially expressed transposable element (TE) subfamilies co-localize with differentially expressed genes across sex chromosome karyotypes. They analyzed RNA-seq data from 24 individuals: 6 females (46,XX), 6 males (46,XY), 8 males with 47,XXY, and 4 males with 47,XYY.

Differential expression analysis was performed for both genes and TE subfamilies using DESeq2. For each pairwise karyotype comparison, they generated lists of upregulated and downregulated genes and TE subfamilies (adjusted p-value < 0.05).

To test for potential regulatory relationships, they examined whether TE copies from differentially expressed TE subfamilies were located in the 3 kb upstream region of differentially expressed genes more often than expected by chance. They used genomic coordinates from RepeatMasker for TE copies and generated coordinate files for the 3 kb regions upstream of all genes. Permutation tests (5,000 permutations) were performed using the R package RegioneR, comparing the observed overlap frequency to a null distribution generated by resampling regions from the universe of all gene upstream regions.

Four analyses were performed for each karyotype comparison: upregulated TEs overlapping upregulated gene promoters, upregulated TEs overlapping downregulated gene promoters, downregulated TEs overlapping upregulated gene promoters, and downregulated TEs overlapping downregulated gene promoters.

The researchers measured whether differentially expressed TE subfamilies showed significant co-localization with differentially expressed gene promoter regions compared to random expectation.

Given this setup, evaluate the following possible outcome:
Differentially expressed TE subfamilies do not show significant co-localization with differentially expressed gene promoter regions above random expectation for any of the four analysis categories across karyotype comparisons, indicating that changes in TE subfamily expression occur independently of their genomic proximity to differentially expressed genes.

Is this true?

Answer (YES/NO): NO